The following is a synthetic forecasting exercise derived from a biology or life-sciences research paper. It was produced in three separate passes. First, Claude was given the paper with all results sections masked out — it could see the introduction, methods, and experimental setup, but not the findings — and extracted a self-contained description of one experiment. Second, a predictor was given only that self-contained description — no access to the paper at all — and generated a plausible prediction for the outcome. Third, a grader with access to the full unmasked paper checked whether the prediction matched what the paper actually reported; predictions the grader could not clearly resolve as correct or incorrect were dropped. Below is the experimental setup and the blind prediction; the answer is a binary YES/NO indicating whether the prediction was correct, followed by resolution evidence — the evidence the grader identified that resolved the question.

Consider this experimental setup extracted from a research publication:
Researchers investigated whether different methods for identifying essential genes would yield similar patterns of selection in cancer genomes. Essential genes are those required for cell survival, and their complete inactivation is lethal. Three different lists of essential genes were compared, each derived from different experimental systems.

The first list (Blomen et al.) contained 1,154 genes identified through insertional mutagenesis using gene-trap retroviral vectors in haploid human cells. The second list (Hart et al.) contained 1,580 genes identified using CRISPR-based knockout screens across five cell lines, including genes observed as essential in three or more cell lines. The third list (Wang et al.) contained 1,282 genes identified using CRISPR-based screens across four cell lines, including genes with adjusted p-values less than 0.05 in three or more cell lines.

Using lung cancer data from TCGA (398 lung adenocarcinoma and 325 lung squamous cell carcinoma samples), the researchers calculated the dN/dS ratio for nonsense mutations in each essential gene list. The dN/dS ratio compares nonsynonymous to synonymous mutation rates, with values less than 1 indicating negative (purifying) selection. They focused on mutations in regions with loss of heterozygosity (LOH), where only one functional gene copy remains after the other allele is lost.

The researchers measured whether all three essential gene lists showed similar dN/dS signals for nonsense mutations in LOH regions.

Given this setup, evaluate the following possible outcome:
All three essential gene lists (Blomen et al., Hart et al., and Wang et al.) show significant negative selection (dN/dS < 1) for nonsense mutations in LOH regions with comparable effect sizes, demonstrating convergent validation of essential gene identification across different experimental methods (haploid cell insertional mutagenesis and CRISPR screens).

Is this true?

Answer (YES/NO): NO